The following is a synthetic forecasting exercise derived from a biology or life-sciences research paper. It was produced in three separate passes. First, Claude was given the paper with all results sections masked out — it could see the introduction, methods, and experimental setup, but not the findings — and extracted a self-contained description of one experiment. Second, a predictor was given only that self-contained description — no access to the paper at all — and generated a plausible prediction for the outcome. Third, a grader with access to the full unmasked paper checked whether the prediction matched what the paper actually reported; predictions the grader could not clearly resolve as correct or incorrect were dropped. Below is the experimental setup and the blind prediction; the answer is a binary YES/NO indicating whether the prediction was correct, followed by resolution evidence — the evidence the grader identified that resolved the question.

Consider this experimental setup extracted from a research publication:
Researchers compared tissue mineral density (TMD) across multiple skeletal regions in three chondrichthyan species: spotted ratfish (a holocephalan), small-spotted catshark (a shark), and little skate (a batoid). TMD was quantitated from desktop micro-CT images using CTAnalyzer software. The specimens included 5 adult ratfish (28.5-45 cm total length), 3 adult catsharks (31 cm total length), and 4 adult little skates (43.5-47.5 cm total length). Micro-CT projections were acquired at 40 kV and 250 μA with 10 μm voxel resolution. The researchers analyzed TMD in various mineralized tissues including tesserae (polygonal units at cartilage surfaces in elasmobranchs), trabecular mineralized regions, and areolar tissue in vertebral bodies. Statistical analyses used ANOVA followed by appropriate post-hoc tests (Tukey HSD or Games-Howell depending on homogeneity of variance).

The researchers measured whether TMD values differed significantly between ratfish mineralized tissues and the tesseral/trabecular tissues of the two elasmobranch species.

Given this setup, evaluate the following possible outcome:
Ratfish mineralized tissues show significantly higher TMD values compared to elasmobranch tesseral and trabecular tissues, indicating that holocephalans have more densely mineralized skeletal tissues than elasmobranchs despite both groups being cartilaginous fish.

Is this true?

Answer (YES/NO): NO